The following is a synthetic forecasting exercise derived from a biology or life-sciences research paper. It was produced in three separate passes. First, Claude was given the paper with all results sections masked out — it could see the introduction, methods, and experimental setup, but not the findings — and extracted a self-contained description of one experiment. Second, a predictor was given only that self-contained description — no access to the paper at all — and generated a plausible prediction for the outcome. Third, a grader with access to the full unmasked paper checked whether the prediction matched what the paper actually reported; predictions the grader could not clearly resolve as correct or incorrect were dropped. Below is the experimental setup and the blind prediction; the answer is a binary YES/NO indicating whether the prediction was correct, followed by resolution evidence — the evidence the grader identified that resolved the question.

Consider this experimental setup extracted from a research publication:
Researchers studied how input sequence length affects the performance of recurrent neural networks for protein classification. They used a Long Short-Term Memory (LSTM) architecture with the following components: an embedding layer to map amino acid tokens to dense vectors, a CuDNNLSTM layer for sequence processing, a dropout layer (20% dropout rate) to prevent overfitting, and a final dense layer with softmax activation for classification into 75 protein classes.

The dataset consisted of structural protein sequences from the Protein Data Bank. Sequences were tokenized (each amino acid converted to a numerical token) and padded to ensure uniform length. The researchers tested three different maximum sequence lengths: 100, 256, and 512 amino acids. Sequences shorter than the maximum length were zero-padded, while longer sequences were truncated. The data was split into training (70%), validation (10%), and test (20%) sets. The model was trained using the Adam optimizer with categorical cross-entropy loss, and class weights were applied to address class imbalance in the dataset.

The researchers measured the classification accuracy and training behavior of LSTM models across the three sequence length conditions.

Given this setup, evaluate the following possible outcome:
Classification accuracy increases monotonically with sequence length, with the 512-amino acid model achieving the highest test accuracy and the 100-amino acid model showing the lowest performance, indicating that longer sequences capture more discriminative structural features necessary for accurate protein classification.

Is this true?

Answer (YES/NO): NO